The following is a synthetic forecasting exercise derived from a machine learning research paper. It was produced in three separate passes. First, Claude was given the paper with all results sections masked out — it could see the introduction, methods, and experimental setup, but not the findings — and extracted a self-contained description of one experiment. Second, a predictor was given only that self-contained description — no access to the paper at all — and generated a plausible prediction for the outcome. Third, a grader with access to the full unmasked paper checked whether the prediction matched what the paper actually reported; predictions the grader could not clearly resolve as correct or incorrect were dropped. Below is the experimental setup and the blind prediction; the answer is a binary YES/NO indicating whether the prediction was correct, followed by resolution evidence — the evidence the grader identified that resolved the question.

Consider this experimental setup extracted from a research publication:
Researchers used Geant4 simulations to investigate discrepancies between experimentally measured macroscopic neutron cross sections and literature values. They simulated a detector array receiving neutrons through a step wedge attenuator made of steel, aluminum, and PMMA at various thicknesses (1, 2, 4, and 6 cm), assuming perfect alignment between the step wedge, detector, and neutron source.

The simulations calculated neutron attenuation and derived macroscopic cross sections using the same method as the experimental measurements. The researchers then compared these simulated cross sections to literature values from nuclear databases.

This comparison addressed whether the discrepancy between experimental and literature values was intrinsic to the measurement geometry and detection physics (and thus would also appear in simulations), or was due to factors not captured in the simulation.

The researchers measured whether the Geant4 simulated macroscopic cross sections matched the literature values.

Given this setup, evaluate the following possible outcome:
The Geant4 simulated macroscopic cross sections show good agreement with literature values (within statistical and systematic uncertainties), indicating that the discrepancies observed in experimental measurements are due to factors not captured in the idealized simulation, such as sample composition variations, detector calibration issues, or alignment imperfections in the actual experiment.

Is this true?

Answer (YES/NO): NO